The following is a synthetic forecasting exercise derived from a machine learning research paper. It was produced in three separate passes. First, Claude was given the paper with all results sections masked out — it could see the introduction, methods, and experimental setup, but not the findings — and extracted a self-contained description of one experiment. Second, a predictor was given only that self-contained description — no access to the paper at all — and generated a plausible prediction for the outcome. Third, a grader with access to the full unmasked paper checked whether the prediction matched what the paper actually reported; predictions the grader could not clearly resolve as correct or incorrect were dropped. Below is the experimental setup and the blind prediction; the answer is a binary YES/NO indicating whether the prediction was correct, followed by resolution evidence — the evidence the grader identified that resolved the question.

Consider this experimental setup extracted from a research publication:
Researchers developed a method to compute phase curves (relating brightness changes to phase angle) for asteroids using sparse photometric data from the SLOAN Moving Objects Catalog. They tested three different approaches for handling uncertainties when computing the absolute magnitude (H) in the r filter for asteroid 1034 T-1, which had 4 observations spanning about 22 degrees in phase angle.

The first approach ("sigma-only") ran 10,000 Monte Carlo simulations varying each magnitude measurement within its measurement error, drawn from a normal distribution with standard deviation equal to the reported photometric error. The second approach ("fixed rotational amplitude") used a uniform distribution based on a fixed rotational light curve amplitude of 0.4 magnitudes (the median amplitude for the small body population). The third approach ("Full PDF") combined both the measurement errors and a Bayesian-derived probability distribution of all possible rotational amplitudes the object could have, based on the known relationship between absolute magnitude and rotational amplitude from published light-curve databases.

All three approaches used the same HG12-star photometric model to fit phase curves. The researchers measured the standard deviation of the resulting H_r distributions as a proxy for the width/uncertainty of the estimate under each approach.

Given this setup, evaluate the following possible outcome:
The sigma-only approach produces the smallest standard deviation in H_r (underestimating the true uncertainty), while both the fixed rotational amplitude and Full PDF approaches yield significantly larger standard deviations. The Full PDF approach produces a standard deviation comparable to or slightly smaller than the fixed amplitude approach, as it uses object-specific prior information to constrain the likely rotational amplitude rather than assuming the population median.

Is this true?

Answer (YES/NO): NO